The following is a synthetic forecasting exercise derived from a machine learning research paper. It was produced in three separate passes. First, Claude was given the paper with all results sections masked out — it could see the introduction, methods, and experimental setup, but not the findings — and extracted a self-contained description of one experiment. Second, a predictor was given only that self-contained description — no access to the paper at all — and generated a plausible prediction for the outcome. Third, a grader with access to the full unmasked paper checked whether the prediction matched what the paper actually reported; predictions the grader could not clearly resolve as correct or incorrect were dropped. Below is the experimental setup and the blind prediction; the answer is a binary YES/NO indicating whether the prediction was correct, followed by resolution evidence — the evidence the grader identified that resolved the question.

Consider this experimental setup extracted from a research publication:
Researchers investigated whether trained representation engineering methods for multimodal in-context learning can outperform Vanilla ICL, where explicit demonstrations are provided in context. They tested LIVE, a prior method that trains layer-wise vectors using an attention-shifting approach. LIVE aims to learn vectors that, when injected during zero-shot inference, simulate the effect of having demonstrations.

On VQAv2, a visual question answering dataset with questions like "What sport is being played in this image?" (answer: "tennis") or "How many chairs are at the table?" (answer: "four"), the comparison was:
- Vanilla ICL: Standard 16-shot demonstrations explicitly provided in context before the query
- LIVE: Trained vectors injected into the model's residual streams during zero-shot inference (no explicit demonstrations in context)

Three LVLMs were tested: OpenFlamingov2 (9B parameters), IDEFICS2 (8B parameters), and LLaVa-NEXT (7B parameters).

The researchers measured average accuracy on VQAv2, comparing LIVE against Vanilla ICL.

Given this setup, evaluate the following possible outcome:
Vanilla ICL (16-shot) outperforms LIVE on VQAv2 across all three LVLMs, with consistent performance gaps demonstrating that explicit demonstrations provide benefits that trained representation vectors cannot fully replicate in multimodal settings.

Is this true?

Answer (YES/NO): NO